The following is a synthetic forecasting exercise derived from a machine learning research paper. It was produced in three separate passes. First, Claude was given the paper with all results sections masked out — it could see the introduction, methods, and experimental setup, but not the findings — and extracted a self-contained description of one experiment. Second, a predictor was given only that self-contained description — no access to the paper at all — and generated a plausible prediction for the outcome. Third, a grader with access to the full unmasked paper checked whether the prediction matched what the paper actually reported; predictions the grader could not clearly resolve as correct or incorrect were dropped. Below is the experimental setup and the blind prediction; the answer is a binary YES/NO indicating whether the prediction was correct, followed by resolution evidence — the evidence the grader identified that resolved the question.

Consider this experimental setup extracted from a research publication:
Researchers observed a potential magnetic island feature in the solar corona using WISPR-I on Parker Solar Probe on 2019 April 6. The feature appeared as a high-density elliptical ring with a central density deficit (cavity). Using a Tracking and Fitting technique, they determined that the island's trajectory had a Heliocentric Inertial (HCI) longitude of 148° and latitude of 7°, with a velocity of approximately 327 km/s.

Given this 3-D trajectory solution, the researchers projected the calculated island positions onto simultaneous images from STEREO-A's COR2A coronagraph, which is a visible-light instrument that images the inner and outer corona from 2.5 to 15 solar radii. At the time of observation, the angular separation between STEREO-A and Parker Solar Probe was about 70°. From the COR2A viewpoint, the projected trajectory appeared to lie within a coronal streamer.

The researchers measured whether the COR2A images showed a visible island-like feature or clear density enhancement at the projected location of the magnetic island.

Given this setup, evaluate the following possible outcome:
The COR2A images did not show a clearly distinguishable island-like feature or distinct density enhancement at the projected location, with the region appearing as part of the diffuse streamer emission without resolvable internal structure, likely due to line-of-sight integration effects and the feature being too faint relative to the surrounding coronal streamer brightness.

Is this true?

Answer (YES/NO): YES